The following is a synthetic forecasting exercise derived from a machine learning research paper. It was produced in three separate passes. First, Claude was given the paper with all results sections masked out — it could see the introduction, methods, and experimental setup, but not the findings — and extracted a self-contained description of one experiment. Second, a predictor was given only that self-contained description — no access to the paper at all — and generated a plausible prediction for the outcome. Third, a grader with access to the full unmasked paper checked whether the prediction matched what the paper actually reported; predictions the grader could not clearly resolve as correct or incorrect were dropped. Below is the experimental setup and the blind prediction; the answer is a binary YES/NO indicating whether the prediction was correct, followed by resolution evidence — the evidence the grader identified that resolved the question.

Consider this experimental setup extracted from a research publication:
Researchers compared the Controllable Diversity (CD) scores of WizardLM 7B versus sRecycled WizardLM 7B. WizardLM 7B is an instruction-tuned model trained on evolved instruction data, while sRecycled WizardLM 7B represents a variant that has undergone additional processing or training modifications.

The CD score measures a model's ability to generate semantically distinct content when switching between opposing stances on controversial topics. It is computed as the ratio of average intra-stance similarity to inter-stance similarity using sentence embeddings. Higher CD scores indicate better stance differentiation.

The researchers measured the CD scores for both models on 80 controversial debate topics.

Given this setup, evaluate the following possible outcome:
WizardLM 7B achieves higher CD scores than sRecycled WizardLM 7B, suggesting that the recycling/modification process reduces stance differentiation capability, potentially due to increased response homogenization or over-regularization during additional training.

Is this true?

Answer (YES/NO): YES